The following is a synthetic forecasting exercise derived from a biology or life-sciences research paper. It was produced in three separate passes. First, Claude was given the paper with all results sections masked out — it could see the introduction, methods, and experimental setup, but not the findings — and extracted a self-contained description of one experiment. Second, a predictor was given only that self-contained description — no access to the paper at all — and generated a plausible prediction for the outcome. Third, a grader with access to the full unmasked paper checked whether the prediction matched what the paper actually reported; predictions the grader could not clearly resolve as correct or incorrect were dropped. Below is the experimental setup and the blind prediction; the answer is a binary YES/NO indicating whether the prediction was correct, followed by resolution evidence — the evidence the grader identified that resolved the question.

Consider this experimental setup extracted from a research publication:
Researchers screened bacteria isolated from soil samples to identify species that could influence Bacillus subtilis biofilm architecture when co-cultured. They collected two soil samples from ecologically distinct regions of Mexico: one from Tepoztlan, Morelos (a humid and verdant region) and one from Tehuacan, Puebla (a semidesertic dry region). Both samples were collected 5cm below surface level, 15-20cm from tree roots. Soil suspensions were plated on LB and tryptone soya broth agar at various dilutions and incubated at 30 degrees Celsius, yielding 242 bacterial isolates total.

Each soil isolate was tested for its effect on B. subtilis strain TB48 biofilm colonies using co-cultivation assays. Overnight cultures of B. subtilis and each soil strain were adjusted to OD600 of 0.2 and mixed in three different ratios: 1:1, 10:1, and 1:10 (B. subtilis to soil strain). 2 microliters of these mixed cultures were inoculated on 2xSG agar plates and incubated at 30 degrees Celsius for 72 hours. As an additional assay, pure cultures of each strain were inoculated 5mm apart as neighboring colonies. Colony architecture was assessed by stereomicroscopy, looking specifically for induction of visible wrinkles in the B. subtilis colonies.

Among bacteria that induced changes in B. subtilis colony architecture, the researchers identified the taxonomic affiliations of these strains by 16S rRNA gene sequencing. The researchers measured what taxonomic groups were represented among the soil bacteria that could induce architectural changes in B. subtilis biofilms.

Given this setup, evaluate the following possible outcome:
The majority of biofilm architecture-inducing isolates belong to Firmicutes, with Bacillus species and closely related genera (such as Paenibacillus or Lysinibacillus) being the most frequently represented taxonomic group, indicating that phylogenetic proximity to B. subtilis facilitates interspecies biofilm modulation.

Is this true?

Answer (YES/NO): YES